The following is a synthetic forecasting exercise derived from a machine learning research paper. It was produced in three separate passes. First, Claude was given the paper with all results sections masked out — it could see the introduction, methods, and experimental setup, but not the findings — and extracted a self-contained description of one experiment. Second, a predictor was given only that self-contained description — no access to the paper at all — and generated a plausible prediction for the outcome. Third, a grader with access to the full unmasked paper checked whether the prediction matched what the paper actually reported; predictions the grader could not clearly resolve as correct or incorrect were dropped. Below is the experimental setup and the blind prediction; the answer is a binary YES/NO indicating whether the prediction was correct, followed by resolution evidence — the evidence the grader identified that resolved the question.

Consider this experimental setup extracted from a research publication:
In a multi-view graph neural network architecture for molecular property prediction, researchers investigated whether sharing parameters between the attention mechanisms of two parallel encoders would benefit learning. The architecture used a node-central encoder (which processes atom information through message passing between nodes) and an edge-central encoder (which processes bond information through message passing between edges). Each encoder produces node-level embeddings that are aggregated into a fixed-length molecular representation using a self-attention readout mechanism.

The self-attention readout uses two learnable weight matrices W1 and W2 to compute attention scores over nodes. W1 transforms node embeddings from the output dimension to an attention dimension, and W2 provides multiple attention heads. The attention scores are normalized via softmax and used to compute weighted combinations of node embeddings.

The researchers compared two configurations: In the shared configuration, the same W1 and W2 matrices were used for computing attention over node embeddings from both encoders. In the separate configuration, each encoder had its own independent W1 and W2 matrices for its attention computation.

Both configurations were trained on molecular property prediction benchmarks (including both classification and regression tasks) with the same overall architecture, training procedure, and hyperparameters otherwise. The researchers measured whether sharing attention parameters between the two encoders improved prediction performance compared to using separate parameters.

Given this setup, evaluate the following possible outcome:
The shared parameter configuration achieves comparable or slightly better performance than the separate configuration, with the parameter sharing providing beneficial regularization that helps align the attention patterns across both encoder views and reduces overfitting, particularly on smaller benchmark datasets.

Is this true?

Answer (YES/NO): NO